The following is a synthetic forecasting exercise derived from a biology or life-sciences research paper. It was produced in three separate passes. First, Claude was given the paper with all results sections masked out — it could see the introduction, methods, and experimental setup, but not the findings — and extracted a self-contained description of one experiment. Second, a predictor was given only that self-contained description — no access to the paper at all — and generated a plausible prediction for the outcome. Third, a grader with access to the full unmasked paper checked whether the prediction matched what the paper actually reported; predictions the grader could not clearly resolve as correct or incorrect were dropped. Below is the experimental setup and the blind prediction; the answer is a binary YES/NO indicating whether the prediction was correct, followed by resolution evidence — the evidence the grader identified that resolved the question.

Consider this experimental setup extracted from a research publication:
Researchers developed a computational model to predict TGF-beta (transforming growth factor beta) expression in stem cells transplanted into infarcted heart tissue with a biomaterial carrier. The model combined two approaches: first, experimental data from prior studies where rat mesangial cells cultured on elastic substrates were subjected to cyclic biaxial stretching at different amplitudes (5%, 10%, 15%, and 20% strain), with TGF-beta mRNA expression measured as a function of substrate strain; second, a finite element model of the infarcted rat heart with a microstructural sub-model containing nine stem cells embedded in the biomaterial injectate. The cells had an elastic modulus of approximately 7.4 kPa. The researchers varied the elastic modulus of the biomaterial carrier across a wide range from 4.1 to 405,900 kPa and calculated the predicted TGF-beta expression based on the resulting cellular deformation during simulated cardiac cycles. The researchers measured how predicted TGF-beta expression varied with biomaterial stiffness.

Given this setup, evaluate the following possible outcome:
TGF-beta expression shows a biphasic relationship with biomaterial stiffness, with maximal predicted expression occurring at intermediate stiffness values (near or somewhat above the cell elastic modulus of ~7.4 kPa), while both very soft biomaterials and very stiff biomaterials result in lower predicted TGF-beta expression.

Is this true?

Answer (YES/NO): YES